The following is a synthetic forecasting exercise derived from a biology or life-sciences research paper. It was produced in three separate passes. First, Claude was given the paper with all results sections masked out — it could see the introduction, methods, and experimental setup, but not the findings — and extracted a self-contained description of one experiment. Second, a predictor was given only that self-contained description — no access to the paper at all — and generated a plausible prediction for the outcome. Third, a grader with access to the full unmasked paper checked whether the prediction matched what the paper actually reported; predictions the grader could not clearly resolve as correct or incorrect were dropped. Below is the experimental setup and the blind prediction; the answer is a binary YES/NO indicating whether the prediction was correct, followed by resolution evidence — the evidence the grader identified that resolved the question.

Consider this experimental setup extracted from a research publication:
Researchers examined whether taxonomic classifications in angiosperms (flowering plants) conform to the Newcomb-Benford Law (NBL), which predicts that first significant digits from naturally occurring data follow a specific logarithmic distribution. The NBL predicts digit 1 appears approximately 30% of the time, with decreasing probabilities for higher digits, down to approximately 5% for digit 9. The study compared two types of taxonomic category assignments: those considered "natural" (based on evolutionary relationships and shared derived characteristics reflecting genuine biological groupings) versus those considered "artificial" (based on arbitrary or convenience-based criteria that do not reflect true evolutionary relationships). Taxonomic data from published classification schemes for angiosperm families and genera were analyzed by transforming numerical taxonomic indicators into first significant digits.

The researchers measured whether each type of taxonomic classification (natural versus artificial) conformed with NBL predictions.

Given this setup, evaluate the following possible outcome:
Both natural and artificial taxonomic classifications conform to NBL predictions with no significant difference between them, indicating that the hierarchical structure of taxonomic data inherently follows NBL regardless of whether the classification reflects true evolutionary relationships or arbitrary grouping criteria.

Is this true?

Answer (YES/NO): NO